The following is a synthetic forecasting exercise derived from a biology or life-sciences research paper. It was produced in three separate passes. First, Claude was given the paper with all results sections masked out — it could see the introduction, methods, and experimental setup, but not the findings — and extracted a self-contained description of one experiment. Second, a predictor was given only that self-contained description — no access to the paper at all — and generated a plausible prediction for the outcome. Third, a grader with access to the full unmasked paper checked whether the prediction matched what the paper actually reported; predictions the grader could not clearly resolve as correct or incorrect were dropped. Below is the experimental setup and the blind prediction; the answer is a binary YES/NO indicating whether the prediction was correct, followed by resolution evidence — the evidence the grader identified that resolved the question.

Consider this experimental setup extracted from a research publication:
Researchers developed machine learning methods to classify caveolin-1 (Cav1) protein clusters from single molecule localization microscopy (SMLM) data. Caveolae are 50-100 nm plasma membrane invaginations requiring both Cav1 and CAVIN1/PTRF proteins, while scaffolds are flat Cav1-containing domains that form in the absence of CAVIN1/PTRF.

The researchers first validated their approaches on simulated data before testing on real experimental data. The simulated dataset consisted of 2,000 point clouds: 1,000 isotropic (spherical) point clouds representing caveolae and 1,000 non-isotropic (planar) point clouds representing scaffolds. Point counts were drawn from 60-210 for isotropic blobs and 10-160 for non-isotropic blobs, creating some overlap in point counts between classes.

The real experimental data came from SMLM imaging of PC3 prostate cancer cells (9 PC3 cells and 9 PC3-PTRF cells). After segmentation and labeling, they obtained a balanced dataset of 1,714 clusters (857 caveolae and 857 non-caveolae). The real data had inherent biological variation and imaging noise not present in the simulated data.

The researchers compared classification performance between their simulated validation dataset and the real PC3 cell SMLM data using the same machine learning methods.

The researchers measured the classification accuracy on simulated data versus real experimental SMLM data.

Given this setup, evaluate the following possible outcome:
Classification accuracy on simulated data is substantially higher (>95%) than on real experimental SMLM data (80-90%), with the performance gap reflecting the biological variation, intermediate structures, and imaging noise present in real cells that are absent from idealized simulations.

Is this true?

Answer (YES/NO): NO